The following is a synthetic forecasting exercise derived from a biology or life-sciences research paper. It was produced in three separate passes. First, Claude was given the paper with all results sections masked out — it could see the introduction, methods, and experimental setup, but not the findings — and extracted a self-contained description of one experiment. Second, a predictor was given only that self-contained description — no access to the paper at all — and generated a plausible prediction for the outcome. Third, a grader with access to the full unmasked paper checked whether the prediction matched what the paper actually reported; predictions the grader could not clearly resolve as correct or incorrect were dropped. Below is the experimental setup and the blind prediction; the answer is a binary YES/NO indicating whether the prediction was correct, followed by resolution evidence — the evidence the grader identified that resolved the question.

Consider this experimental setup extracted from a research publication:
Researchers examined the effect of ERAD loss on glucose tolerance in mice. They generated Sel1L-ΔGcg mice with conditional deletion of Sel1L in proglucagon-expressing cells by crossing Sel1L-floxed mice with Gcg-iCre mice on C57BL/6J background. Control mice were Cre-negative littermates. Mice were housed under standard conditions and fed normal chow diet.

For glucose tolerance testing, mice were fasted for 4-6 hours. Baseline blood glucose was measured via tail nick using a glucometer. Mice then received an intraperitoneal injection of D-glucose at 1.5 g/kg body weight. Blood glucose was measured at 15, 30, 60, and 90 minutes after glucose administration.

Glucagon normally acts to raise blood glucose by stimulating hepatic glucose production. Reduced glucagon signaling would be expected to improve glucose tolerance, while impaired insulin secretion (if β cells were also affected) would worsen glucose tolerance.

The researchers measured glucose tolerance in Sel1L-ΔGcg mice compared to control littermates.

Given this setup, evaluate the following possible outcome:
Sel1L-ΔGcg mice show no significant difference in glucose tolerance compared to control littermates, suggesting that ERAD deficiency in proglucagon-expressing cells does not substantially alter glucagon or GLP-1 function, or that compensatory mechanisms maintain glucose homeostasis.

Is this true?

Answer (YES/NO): YES